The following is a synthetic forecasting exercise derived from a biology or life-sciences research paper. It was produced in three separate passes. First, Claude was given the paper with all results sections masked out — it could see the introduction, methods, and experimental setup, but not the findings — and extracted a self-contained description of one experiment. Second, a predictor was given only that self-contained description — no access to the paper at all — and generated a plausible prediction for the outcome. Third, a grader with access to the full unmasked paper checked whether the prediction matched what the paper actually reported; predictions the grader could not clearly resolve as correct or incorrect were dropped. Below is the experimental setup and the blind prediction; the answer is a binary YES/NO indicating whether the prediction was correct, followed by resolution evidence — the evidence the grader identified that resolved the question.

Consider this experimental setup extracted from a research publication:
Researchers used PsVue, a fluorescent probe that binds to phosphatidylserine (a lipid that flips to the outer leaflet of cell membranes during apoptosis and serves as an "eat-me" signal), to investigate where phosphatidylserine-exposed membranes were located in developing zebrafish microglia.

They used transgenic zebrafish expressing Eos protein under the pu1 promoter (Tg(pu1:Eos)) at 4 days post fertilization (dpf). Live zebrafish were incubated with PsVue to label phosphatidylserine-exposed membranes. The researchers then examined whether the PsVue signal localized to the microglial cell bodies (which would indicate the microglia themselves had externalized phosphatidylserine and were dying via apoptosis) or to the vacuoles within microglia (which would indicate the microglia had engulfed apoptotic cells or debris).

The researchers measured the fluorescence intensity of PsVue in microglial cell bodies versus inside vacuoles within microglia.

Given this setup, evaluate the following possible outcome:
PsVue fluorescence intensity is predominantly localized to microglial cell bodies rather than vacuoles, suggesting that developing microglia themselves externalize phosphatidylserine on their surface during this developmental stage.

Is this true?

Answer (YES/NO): NO